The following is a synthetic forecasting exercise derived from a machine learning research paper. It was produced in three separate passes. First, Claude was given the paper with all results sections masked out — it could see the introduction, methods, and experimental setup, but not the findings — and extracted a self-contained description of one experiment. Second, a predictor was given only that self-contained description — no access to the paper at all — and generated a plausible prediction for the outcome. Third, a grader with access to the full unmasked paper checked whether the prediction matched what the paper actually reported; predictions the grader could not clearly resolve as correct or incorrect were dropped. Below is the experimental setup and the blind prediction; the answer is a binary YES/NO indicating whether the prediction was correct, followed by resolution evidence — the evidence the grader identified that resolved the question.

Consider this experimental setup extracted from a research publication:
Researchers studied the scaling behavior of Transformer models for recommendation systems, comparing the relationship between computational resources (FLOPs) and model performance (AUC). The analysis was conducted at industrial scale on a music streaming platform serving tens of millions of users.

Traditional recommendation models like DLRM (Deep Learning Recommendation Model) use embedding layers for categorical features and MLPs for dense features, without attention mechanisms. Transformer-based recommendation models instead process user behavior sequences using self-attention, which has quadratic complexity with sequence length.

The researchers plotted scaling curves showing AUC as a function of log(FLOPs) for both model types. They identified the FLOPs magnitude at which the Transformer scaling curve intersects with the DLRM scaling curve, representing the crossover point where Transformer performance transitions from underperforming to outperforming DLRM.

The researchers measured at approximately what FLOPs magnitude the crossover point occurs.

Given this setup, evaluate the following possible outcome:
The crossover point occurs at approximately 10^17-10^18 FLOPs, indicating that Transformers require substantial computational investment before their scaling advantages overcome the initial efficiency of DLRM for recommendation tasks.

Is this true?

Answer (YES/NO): NO